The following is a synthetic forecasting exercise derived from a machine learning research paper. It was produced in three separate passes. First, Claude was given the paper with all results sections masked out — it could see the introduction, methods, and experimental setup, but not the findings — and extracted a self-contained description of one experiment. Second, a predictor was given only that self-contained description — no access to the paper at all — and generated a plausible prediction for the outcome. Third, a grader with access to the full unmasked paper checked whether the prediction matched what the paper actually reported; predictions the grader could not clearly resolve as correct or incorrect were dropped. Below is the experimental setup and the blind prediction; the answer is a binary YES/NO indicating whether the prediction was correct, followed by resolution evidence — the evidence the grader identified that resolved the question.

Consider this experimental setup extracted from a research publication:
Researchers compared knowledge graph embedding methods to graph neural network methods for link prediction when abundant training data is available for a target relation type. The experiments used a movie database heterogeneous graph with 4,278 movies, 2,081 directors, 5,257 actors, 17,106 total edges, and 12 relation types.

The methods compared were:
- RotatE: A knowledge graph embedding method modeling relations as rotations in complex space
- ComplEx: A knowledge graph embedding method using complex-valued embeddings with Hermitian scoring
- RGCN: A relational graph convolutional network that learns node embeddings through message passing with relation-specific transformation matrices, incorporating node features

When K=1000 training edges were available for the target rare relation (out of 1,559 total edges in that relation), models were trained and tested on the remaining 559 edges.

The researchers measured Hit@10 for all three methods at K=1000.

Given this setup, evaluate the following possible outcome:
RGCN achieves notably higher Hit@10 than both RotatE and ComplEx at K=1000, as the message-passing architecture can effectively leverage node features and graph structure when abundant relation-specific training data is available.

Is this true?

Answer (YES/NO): YES